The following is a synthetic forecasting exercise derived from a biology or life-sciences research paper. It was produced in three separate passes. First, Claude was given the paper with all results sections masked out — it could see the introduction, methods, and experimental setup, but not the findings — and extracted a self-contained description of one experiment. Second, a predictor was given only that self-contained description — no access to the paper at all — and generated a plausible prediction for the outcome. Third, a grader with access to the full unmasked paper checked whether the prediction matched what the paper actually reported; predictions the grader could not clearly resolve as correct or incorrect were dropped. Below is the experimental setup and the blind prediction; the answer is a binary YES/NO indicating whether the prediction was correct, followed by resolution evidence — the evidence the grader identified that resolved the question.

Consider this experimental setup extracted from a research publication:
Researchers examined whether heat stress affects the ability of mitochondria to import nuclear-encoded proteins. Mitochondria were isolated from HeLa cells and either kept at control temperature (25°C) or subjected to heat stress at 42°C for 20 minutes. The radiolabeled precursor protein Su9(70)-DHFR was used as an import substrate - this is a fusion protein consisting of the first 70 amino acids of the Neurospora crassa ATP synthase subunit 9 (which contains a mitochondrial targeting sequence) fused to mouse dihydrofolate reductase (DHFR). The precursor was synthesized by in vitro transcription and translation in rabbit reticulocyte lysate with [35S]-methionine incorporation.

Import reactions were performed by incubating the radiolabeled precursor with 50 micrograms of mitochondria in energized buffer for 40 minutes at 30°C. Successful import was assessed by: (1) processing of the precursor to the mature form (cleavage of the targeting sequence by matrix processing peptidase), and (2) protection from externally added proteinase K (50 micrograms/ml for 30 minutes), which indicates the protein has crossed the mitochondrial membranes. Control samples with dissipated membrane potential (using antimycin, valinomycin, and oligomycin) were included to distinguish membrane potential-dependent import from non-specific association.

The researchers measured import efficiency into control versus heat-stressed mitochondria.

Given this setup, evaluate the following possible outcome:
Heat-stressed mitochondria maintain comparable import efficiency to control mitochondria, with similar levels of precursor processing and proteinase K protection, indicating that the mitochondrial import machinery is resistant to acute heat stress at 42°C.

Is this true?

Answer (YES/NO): NO